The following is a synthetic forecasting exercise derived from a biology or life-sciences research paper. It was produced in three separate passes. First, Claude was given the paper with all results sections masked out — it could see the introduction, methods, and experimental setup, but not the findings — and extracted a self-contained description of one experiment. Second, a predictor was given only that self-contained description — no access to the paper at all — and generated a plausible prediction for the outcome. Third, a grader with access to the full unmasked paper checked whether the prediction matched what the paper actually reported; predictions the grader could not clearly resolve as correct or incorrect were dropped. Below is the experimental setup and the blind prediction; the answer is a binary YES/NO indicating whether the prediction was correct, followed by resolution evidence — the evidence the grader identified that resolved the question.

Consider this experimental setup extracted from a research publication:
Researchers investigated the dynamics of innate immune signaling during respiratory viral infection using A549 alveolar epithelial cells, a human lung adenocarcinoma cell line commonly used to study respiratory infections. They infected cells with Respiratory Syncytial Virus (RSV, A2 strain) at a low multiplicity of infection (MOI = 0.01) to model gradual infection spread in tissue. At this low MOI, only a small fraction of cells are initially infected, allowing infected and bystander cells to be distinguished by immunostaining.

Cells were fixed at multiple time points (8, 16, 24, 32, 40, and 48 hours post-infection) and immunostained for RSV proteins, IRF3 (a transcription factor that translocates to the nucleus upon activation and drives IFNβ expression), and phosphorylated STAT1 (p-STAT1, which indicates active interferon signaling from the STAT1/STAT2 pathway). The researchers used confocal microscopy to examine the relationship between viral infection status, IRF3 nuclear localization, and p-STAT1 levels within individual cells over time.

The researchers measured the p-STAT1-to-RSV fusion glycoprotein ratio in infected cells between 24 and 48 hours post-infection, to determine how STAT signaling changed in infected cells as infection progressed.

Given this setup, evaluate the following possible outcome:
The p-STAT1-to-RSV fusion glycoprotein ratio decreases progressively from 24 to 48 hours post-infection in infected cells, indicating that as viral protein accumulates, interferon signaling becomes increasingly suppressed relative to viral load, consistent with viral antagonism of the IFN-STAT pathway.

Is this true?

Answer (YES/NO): YES